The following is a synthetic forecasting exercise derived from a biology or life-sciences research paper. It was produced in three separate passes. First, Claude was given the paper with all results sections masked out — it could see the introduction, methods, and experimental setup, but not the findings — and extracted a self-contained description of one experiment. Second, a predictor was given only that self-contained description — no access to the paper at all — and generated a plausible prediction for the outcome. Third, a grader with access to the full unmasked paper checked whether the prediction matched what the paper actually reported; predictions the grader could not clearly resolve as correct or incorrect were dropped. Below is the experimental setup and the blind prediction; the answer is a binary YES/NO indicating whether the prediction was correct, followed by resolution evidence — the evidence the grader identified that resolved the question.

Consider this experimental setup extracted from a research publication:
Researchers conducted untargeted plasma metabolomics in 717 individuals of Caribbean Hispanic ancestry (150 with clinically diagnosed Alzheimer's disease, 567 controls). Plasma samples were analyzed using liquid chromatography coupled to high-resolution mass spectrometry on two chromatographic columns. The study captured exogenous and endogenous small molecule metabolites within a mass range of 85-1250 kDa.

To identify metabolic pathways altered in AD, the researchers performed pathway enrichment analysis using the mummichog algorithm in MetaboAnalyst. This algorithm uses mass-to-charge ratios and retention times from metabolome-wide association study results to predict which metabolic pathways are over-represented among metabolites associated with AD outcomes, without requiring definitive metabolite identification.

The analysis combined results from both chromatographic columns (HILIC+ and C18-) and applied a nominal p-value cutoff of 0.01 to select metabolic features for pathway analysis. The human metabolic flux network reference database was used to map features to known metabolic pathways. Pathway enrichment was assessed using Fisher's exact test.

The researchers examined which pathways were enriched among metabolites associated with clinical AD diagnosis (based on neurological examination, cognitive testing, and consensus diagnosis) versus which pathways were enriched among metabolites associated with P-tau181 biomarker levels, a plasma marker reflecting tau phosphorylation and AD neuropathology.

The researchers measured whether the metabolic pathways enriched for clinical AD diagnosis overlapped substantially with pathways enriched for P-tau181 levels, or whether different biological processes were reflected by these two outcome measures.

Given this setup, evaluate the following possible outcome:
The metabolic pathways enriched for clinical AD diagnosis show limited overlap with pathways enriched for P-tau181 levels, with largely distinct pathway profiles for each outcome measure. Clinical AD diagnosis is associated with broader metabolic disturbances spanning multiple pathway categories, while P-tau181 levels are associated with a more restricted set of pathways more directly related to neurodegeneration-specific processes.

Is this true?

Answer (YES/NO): NO